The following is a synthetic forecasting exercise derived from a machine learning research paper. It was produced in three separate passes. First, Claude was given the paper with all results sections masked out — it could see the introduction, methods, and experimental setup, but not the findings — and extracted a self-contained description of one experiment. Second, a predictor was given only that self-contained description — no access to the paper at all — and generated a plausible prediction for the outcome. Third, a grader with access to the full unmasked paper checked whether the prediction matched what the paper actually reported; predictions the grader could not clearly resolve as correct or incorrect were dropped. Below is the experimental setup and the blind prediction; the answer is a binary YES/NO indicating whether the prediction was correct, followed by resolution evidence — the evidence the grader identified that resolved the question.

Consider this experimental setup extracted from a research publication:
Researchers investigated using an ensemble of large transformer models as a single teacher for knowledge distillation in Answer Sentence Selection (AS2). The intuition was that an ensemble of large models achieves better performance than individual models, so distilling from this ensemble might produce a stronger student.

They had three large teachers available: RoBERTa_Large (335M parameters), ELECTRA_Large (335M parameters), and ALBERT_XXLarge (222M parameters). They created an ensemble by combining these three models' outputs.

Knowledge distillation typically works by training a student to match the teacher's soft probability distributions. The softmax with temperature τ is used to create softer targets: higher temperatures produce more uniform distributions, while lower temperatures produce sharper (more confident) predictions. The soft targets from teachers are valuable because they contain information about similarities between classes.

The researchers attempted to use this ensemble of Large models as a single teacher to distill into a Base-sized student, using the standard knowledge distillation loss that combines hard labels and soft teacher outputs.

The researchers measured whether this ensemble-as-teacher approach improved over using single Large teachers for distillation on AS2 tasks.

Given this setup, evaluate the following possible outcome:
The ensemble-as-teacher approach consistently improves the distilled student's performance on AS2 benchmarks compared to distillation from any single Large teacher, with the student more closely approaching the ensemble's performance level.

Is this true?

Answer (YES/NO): NO